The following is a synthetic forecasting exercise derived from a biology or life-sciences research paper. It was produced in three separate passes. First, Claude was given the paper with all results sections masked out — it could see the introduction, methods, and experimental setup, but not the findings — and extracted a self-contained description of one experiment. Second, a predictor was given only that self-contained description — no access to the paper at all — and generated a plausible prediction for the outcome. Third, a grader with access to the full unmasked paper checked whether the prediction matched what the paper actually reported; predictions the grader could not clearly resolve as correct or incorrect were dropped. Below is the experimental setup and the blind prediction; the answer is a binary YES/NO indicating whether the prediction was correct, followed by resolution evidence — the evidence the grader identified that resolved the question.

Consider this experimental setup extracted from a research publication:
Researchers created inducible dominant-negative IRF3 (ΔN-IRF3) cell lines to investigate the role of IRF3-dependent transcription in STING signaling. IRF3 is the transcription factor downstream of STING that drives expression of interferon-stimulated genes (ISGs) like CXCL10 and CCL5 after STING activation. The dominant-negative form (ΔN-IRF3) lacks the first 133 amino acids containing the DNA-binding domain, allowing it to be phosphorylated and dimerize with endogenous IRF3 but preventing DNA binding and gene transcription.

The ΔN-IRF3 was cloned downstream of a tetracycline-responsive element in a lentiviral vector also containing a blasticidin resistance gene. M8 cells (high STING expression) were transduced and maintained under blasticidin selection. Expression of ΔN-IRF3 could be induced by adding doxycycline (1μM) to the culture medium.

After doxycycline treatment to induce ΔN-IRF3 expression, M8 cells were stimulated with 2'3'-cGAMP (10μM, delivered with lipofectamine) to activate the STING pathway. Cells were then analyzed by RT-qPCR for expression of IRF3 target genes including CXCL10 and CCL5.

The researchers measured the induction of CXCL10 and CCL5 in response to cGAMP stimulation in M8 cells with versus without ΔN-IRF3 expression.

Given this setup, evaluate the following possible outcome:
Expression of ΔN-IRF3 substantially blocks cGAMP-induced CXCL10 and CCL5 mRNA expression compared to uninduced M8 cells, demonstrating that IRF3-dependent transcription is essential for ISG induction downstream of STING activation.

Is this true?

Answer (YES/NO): NO